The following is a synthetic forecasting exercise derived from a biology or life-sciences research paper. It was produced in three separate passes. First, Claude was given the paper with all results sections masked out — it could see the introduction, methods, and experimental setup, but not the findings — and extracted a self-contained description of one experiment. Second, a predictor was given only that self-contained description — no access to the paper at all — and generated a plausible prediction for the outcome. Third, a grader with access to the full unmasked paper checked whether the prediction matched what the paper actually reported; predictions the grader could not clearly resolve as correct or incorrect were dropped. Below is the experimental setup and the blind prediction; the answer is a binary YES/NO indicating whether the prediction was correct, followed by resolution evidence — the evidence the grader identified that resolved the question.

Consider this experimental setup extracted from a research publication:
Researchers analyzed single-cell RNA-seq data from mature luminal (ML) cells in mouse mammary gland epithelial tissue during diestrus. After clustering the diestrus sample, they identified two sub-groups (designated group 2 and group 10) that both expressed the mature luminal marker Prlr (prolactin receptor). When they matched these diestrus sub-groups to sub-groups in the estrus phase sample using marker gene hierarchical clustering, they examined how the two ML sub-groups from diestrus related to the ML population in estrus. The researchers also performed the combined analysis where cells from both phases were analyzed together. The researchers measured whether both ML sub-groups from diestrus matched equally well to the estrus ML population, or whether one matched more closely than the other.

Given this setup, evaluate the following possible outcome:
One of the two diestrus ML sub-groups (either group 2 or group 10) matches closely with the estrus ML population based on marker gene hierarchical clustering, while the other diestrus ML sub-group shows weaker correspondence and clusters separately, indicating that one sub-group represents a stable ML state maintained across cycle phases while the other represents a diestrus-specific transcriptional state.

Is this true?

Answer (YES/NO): YES